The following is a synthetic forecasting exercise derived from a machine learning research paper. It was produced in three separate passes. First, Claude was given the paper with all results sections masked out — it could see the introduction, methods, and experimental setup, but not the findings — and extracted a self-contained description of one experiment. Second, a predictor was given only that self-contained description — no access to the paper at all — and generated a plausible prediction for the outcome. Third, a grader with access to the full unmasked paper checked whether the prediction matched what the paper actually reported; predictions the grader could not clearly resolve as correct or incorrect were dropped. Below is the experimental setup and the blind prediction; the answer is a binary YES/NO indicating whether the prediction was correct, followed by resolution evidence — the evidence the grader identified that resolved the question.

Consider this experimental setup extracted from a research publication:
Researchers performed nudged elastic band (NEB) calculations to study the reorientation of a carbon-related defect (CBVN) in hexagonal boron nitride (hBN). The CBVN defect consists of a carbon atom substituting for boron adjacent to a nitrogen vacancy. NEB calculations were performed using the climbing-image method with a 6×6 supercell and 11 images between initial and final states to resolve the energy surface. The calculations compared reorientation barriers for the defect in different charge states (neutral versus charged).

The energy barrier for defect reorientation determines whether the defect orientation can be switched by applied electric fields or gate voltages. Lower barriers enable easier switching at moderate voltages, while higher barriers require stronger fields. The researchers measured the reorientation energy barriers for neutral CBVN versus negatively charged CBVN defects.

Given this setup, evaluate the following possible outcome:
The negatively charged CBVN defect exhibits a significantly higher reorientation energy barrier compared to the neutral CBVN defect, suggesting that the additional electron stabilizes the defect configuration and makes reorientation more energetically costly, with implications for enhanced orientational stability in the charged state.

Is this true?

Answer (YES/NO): NO